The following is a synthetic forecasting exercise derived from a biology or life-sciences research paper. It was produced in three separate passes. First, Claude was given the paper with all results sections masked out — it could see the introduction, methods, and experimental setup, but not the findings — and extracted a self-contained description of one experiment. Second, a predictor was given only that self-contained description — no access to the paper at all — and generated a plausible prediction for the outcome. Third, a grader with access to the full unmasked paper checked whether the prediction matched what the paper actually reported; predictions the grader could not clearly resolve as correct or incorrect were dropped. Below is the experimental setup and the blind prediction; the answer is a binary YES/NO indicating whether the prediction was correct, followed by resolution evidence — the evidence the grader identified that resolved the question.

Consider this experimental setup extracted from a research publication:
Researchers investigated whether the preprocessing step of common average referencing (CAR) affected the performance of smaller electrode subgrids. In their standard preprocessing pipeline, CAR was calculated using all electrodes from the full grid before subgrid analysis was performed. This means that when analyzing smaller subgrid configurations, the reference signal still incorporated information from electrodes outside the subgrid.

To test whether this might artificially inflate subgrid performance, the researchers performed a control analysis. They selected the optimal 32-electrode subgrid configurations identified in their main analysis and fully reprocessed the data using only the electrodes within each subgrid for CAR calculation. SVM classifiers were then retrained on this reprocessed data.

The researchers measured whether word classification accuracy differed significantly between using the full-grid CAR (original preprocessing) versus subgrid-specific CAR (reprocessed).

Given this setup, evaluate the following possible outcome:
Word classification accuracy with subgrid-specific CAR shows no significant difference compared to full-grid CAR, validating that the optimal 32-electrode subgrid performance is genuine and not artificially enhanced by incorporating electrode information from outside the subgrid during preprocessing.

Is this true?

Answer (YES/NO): YES